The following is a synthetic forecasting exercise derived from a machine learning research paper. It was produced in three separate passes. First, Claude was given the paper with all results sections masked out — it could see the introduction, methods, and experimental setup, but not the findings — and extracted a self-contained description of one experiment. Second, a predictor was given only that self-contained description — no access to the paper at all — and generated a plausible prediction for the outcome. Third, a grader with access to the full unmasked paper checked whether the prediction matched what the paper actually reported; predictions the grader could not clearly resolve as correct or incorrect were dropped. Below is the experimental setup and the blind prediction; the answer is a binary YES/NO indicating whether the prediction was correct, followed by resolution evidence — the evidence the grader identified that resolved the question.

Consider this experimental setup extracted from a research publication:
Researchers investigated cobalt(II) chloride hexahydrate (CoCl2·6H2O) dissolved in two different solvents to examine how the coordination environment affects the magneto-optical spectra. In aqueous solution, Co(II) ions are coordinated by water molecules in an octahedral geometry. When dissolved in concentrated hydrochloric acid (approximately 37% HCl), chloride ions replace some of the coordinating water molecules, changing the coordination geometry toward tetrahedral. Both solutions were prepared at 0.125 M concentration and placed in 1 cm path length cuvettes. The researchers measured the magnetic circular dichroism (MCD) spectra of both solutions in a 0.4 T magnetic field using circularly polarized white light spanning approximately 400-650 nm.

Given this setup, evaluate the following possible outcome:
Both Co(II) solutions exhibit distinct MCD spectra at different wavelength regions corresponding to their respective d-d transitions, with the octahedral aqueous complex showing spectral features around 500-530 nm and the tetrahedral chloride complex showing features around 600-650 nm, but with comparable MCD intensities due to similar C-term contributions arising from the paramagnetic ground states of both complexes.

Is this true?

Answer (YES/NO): NO